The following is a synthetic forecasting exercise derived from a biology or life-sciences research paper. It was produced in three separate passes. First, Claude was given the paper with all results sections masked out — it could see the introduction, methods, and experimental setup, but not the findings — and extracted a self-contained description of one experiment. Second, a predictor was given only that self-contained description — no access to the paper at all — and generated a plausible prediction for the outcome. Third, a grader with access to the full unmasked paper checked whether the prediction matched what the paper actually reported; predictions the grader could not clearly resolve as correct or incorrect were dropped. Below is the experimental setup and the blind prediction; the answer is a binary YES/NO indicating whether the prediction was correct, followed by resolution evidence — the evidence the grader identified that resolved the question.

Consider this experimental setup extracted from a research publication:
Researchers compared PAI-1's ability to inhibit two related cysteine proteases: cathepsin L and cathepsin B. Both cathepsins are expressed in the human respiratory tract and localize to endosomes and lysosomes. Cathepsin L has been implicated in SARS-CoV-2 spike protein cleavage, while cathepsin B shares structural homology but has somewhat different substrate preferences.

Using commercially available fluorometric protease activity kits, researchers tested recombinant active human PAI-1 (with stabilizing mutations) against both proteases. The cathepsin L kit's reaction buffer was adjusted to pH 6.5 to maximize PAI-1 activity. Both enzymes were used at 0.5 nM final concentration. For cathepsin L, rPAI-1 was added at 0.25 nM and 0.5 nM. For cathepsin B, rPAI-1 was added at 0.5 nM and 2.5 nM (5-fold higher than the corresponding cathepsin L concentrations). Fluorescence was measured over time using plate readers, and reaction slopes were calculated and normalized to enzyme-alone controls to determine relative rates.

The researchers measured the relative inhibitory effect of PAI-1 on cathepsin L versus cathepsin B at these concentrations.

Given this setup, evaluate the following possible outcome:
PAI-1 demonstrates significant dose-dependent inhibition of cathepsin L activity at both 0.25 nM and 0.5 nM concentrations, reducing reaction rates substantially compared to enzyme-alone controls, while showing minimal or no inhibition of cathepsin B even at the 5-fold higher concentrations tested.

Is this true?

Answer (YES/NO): YES